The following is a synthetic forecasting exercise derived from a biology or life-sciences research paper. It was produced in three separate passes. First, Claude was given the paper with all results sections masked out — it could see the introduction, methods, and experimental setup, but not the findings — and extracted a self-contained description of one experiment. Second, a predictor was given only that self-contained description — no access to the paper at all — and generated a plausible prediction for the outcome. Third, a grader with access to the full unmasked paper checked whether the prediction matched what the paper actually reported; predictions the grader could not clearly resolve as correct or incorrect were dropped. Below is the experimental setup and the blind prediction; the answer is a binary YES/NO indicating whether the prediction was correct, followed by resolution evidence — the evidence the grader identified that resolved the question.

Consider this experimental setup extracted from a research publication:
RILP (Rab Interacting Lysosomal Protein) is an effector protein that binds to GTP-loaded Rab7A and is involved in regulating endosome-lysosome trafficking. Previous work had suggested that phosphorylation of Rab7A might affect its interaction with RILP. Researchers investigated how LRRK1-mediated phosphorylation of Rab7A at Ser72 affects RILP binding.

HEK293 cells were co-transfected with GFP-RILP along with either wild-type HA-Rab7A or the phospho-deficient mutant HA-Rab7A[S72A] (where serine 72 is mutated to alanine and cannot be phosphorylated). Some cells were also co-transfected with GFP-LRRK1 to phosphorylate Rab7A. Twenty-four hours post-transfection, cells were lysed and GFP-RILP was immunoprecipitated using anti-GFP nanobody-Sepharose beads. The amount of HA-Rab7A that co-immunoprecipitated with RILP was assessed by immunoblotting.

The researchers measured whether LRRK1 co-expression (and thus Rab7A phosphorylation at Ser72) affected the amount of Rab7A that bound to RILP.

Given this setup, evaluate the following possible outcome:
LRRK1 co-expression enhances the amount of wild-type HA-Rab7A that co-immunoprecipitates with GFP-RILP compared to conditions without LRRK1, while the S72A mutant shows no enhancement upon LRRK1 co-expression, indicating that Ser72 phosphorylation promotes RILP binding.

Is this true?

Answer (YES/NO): NO